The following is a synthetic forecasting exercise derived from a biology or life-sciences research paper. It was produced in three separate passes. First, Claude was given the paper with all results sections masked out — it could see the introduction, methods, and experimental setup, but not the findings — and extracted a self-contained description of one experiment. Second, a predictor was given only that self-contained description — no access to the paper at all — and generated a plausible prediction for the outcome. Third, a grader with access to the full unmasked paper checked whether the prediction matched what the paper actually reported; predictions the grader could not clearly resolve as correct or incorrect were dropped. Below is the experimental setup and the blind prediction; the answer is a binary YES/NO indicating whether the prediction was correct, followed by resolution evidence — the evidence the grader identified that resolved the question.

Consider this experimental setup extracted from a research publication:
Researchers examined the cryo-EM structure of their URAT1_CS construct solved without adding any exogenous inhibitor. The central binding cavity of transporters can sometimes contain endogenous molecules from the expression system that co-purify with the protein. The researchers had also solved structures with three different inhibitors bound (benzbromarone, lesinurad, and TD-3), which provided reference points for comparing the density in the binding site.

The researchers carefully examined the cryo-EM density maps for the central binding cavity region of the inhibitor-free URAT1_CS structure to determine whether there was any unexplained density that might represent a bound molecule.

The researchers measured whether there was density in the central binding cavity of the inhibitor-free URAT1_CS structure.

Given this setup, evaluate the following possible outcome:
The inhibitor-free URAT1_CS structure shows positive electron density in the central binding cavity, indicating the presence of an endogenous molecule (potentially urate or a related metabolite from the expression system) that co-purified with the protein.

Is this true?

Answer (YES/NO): YES